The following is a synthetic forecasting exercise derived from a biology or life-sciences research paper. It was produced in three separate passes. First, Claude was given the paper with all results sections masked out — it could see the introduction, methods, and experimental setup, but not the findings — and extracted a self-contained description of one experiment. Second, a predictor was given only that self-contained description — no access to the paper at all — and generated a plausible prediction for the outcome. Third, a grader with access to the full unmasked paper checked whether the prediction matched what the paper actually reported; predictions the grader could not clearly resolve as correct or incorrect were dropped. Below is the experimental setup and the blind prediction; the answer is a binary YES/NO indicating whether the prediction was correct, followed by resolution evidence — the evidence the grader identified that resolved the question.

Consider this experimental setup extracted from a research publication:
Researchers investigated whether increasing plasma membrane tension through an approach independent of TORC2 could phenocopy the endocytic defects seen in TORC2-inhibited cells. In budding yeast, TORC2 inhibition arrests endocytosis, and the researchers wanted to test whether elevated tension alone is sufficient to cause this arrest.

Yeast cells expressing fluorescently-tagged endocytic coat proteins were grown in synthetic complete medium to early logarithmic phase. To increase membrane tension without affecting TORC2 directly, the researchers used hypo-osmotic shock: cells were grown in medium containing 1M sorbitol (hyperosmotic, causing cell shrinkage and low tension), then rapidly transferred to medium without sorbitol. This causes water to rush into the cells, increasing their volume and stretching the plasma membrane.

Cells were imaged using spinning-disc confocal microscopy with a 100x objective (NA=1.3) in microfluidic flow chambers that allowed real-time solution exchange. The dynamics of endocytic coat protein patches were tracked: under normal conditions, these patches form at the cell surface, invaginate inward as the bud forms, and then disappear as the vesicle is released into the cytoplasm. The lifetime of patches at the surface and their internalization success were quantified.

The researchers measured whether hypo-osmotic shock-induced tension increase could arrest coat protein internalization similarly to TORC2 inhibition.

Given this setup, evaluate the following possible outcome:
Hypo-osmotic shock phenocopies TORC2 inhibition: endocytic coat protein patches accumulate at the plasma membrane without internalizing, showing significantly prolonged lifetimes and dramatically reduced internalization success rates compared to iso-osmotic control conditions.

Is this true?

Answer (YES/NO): YES